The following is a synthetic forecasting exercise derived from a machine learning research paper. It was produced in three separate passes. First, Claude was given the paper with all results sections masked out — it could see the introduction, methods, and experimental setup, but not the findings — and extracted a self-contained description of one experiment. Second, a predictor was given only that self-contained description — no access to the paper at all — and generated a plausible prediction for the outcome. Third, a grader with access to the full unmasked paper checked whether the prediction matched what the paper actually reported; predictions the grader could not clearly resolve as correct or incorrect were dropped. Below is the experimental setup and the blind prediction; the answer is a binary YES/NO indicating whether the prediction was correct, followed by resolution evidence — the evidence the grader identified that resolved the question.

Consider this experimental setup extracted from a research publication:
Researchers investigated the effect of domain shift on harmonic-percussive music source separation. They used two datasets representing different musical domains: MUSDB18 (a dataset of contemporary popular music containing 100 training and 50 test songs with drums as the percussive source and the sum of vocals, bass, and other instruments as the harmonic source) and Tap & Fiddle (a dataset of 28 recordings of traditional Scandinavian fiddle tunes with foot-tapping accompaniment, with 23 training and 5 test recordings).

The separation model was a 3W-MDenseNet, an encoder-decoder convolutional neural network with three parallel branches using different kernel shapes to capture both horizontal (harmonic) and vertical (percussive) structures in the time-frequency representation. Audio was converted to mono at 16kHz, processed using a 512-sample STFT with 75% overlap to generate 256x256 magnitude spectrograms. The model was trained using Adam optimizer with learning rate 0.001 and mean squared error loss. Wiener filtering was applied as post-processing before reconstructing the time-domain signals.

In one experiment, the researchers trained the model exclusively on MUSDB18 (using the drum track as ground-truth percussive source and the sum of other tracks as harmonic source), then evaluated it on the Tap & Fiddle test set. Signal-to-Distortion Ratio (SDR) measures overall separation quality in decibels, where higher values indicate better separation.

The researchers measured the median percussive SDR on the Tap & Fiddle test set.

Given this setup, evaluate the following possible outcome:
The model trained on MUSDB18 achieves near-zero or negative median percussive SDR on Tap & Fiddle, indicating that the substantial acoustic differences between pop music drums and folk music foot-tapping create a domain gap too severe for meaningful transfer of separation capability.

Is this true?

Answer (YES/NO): NO